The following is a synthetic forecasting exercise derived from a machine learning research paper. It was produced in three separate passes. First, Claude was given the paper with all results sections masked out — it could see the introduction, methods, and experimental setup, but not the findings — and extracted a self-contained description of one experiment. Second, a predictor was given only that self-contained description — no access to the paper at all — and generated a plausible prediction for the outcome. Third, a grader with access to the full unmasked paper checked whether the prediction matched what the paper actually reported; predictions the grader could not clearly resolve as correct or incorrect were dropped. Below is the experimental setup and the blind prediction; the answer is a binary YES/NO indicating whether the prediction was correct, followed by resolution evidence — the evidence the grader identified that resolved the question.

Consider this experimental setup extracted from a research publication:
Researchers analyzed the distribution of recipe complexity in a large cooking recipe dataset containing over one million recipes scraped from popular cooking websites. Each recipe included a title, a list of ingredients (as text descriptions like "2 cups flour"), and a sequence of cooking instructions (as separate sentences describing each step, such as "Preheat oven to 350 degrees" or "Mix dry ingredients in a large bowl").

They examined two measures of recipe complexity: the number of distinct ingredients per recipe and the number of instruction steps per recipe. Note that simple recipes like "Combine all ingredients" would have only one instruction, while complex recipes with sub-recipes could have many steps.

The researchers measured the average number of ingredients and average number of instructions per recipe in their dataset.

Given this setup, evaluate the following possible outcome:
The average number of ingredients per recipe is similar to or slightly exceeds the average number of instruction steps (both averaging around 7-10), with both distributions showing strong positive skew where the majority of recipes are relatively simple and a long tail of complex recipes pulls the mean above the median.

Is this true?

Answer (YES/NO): NO